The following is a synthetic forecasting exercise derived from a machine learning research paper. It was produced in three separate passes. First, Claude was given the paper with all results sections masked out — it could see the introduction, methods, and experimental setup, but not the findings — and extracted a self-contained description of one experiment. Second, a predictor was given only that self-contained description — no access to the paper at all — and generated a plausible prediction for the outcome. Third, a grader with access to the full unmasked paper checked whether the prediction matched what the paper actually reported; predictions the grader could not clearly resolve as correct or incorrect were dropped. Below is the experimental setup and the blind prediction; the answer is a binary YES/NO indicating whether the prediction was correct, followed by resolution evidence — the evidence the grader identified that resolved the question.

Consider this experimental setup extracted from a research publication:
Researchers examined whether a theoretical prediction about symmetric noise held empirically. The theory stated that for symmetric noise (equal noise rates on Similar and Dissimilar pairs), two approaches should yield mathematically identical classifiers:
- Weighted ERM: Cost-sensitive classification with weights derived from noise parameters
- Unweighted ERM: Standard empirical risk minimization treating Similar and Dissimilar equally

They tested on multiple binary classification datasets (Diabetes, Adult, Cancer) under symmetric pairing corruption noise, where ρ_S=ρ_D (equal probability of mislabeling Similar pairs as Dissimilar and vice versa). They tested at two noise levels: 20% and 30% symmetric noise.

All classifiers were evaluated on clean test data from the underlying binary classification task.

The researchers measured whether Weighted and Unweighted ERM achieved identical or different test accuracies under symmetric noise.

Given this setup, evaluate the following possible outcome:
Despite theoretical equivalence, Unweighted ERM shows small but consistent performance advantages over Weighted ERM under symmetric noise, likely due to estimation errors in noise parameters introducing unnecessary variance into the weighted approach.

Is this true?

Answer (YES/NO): NO